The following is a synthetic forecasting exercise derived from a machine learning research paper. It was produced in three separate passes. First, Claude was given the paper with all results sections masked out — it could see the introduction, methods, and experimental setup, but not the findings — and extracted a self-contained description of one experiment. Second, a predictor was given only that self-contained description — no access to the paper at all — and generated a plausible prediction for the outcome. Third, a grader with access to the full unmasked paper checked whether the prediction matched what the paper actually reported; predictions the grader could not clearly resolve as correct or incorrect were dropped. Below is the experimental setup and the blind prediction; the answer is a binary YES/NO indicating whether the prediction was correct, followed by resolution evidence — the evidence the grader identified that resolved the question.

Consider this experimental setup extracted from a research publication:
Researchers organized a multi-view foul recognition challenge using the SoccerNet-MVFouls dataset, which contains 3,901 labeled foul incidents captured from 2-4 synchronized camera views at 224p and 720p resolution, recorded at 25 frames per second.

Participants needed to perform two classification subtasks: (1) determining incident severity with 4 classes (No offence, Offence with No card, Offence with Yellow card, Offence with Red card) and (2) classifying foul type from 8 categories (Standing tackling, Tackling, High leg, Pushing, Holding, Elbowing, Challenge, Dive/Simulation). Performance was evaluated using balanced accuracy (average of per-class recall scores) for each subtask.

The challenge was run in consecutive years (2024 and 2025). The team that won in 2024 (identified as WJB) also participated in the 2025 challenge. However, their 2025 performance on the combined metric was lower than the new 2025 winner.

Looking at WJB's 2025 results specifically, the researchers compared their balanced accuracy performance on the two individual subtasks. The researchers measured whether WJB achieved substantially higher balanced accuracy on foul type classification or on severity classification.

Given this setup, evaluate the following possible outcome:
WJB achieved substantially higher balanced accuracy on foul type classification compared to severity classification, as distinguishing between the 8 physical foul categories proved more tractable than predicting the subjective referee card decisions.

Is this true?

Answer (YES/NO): NO